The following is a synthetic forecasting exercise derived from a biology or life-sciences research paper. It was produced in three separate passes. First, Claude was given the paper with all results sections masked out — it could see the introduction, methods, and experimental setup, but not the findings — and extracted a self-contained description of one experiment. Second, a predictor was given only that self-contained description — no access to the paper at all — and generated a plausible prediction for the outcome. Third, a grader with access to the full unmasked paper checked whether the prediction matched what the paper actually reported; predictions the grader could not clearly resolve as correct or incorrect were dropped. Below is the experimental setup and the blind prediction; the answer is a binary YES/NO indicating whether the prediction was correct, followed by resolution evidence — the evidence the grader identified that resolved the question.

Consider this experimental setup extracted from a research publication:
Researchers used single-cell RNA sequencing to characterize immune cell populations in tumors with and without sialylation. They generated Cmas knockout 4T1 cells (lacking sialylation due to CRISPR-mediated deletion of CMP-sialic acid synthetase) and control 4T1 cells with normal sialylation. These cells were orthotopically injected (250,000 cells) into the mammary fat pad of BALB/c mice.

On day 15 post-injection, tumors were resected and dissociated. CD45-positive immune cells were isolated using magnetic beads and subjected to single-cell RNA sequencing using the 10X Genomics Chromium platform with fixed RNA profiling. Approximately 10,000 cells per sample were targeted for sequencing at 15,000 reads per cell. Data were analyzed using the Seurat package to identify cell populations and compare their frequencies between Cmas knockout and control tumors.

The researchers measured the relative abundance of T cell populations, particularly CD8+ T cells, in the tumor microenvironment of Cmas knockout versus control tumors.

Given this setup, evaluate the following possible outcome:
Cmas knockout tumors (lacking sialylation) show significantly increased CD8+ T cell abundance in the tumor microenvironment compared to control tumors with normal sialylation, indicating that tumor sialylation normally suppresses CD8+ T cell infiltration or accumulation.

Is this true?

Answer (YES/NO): YES